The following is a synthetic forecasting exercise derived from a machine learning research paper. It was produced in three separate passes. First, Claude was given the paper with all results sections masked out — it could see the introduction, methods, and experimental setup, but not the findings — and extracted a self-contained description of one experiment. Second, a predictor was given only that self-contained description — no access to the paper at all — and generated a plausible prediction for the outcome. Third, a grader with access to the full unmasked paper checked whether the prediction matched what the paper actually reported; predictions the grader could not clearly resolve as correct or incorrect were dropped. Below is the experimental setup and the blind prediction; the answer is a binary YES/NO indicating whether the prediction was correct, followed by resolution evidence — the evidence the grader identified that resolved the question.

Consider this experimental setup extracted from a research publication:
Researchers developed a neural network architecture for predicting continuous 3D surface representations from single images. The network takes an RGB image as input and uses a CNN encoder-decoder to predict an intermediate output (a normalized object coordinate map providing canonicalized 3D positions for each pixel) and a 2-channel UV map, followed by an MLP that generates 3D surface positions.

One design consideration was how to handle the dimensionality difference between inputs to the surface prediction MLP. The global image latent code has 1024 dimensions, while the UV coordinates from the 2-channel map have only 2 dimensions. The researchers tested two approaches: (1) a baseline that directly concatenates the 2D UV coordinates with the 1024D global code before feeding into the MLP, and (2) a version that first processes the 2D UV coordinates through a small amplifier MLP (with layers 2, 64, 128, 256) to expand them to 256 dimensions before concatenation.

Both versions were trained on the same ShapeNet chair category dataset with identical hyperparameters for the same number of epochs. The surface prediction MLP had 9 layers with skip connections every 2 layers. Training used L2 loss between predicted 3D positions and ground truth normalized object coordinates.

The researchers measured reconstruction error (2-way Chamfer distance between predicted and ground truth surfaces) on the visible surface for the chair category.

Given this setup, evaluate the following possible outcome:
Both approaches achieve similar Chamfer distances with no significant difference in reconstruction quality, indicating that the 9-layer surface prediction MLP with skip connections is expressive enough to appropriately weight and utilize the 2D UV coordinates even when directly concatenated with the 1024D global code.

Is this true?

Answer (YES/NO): NO